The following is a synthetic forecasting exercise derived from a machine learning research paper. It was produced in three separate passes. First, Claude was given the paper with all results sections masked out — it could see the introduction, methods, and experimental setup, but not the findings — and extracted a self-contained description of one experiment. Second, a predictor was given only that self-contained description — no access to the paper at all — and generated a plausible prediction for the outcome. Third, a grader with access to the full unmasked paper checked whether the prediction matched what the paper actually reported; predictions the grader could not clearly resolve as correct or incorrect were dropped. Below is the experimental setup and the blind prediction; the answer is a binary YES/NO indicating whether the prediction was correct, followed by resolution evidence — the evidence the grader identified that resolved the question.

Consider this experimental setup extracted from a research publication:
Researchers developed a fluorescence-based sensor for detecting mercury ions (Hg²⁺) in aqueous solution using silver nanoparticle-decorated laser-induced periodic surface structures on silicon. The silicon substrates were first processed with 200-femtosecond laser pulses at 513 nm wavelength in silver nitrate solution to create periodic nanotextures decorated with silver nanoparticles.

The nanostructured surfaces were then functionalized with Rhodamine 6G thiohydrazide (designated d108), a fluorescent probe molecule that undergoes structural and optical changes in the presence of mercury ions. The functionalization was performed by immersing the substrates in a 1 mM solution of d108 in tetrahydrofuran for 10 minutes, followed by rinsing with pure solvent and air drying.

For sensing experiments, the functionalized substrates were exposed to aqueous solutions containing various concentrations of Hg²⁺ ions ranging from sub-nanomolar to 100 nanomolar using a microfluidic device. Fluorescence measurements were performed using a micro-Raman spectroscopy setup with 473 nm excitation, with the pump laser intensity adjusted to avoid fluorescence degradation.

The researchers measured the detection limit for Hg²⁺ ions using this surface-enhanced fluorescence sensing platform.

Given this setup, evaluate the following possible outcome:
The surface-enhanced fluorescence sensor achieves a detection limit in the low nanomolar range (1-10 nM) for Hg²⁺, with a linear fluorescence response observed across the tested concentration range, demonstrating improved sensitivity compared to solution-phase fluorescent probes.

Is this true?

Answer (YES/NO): NO